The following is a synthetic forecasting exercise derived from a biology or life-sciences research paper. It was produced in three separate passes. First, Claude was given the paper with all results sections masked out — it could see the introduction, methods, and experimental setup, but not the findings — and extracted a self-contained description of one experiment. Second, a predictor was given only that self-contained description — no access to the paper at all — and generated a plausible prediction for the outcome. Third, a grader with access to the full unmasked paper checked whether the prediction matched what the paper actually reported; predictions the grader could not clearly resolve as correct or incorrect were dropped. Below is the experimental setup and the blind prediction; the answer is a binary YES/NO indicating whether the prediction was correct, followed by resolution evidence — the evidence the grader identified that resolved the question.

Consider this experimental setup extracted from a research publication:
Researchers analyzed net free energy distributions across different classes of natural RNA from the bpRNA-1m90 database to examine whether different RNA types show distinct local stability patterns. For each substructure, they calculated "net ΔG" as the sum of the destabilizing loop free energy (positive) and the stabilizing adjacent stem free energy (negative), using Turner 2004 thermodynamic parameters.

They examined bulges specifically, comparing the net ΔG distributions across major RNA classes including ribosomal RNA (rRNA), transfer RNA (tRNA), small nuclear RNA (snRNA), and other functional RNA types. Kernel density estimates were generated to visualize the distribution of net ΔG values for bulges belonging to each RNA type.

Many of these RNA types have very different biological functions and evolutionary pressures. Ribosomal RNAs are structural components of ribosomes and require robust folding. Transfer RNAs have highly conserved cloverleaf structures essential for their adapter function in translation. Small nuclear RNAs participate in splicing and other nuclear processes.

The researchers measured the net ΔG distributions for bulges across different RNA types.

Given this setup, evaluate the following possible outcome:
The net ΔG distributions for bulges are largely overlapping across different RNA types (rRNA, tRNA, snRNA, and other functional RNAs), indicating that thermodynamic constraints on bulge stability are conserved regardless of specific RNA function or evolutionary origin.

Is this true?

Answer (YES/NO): NO